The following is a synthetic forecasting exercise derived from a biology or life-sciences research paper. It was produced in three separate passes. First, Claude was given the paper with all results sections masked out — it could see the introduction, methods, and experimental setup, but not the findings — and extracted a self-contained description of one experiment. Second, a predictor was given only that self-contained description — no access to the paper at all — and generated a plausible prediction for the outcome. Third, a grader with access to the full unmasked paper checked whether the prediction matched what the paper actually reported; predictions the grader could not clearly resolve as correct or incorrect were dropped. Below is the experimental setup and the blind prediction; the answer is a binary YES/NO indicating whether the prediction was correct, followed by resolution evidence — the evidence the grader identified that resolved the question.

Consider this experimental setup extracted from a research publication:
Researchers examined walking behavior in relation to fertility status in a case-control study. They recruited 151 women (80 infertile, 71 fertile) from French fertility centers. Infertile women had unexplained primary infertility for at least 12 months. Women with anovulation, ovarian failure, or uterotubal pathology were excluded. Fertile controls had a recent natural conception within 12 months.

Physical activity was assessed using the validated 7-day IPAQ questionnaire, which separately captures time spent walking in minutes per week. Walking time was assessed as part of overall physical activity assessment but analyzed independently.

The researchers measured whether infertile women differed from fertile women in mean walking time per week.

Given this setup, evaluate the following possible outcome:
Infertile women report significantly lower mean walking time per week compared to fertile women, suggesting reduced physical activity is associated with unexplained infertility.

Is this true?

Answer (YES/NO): YES